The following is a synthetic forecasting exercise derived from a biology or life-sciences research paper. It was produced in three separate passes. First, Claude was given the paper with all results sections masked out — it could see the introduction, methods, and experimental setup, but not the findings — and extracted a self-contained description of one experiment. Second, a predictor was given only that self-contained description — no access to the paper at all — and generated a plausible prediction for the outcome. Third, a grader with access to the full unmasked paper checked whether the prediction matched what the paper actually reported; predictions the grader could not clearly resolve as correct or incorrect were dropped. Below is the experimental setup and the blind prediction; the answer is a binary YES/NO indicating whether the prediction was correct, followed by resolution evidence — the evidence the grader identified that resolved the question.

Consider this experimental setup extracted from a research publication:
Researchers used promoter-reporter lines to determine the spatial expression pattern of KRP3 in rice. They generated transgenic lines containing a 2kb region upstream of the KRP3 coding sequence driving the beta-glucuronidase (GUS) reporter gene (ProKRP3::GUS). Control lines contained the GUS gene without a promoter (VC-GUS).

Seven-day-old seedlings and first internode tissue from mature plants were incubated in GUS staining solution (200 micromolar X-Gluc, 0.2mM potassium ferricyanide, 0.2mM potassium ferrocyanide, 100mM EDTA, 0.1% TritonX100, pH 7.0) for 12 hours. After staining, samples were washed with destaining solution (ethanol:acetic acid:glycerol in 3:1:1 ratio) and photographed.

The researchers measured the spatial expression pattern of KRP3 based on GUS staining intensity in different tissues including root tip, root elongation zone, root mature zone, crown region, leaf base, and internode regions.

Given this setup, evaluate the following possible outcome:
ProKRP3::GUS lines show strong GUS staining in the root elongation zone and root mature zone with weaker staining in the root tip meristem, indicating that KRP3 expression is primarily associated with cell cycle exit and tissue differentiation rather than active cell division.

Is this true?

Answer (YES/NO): NO